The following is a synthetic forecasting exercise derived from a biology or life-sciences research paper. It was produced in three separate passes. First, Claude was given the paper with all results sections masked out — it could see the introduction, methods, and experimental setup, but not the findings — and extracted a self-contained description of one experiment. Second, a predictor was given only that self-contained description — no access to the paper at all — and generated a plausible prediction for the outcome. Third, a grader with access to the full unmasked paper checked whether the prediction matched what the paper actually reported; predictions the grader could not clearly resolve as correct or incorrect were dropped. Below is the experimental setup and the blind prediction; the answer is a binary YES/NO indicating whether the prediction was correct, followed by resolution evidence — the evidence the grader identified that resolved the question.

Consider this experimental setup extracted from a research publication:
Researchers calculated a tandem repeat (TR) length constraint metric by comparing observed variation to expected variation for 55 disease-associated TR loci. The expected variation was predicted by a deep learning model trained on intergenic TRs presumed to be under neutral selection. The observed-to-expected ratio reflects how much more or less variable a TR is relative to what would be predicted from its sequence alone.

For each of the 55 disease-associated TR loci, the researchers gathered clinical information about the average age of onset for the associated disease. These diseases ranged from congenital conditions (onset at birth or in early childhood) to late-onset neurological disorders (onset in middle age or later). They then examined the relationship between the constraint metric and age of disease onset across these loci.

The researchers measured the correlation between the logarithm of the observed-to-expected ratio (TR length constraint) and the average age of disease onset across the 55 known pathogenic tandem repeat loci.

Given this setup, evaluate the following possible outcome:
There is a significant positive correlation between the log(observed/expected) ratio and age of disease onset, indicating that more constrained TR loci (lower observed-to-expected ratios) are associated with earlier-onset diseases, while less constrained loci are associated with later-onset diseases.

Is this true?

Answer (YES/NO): YES